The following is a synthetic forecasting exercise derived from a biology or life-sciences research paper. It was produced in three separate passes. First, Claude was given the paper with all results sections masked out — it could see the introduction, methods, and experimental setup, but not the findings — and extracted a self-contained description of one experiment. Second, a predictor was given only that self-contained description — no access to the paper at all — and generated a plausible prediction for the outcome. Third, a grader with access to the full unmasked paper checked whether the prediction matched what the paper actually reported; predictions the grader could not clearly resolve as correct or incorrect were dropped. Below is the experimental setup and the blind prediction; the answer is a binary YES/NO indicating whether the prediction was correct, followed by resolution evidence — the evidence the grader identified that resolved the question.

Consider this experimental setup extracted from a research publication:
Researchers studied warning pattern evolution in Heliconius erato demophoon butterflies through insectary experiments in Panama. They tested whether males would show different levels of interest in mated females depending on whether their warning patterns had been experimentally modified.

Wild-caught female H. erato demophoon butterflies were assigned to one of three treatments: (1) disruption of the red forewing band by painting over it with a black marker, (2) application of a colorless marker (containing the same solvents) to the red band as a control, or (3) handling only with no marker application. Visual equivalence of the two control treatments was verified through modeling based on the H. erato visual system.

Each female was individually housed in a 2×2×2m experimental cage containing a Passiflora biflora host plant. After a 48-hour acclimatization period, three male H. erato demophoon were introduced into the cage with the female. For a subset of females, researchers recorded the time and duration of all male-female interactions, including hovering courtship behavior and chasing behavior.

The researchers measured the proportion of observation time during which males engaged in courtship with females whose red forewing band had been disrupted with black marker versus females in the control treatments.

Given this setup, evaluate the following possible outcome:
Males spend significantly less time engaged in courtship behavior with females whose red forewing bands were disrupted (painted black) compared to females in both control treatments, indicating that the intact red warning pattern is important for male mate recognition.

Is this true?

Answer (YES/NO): YES